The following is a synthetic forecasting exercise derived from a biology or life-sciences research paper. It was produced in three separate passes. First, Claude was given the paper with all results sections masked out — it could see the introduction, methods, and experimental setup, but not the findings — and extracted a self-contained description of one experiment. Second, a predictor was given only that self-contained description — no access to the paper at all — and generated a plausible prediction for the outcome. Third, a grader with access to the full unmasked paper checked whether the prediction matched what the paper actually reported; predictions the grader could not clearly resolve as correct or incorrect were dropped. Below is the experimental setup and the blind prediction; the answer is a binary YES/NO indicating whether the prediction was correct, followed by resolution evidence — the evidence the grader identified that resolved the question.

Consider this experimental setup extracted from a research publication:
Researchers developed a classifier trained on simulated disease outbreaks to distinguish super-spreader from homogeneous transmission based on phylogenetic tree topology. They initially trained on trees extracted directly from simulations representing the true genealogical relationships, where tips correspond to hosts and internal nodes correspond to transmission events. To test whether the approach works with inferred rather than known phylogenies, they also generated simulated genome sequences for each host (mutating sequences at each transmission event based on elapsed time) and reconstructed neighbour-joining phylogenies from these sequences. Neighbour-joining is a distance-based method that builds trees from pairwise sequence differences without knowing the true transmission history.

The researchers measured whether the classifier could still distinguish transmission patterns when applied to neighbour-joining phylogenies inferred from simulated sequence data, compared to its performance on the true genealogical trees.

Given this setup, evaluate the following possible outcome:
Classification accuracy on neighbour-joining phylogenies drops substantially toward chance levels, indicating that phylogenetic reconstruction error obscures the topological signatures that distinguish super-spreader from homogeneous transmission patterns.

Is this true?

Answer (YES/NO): NO